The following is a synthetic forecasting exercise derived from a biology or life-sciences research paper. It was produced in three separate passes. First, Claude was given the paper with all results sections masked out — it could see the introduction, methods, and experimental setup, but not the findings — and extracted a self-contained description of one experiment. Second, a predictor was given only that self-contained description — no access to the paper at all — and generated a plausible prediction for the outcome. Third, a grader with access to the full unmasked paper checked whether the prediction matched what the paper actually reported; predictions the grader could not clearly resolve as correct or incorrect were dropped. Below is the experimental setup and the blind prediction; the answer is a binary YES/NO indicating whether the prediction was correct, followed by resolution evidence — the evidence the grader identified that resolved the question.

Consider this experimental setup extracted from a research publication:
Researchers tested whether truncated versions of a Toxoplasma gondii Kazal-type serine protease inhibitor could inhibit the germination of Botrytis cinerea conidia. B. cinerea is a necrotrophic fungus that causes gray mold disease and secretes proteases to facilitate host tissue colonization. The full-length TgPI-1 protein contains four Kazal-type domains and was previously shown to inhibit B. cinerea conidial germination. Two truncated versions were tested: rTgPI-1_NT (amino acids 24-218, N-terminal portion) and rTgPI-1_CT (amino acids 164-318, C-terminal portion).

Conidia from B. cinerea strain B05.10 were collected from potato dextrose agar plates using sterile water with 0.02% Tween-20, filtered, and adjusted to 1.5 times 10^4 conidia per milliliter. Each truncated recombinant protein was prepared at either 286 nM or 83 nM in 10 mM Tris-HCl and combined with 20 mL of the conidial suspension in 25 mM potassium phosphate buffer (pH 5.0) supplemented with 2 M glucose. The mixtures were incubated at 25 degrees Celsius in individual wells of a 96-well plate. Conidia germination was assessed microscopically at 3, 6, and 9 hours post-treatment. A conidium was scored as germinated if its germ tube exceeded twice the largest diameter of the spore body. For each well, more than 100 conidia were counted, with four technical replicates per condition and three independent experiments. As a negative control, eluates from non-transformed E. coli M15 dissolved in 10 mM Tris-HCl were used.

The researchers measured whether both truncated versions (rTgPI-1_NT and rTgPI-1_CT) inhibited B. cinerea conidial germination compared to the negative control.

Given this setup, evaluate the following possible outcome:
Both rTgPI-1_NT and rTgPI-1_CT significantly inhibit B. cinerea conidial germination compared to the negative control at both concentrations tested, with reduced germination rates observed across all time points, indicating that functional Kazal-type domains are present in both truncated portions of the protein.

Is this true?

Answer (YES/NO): NO